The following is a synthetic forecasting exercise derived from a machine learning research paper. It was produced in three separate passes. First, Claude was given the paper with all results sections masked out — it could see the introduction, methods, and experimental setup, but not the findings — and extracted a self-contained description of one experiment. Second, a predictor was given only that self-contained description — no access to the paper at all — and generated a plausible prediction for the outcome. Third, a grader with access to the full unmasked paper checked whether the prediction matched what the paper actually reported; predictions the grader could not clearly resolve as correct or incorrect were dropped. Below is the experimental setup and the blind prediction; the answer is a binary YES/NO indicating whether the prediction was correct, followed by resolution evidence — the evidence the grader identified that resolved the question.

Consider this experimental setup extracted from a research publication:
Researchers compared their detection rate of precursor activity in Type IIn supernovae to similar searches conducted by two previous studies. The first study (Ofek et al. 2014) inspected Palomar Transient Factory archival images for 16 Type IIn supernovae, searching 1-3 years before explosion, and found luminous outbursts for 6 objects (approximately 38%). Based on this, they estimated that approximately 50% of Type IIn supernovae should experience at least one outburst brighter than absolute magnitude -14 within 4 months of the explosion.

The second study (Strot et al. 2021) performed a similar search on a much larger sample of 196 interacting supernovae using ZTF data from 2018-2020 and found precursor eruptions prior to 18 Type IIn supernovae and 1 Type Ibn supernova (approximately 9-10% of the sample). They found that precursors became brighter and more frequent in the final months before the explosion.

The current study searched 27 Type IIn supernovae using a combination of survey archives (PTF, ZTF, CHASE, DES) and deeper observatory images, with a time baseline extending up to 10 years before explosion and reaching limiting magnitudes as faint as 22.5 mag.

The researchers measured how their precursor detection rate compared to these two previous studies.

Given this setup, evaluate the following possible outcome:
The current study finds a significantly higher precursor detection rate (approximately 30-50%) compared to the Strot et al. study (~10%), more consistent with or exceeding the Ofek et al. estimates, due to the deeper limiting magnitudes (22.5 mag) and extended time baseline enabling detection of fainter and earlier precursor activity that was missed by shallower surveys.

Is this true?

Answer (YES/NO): NO